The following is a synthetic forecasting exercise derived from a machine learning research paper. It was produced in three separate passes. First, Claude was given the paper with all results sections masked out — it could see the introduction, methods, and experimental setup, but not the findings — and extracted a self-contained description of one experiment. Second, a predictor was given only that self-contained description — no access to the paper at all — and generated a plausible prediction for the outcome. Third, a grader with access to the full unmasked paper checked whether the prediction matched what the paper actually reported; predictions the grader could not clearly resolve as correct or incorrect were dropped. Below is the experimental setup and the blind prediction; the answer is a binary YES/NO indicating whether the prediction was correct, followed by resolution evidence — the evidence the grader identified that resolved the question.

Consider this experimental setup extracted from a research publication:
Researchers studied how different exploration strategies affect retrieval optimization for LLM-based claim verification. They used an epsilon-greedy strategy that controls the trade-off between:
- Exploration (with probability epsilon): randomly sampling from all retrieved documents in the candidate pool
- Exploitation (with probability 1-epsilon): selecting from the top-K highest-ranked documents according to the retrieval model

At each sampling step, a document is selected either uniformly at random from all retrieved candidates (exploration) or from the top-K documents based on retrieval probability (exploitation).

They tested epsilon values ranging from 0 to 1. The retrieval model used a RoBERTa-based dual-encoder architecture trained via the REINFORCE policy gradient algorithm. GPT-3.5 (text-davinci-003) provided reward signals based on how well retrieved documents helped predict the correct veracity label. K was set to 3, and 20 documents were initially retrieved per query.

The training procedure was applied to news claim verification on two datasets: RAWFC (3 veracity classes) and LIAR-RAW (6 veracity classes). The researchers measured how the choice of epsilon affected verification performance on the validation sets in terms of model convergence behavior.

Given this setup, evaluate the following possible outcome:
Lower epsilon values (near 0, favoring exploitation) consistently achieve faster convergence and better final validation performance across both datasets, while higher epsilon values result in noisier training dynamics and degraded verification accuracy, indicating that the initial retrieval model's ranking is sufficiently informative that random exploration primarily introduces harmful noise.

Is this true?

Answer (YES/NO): NO